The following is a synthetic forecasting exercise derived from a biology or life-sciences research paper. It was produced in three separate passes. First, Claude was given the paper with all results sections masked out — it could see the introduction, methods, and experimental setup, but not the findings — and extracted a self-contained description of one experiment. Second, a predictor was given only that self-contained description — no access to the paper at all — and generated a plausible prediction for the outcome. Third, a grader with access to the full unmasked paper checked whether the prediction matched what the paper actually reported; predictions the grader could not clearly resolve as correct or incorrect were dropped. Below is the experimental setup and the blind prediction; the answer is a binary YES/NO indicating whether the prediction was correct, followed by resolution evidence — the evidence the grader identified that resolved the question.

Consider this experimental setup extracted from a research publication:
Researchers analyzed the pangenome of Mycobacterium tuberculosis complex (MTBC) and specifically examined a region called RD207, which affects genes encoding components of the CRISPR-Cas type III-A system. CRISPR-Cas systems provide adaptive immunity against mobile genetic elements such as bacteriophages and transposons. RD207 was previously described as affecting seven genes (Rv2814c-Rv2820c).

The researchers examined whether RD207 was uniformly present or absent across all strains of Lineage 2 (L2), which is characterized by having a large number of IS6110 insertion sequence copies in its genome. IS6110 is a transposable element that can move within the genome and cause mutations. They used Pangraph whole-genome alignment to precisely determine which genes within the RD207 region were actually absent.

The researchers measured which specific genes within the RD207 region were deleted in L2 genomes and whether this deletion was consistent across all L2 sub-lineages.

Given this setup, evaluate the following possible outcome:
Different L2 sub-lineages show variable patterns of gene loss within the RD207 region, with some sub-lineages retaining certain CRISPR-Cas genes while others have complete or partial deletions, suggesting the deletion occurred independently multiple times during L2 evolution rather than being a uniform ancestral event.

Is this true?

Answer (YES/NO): NO